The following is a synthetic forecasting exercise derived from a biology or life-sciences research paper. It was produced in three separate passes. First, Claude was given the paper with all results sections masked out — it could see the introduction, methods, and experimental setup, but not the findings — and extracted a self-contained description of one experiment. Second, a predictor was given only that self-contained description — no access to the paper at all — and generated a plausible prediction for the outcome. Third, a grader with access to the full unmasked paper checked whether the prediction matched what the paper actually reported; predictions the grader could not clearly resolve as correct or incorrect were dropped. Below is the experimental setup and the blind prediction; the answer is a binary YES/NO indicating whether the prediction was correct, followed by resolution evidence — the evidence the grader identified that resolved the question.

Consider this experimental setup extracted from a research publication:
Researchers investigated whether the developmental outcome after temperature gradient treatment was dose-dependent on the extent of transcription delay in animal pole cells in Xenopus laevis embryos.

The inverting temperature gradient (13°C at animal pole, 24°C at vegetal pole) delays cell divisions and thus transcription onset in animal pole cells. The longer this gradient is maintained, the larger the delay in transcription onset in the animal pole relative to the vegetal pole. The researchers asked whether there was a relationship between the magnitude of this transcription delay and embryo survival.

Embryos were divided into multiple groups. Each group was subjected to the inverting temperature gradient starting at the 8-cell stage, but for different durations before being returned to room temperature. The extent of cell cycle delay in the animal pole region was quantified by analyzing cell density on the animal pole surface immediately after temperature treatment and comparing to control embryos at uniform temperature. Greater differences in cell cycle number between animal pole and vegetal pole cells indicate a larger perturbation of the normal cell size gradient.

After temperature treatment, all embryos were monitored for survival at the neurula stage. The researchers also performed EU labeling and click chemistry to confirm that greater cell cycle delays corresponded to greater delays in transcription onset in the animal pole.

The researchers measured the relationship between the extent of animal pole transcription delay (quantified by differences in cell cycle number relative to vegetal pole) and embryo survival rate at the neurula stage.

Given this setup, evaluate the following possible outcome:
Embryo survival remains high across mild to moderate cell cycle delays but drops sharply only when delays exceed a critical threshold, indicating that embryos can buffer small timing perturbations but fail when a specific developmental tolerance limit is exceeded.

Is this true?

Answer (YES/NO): YES